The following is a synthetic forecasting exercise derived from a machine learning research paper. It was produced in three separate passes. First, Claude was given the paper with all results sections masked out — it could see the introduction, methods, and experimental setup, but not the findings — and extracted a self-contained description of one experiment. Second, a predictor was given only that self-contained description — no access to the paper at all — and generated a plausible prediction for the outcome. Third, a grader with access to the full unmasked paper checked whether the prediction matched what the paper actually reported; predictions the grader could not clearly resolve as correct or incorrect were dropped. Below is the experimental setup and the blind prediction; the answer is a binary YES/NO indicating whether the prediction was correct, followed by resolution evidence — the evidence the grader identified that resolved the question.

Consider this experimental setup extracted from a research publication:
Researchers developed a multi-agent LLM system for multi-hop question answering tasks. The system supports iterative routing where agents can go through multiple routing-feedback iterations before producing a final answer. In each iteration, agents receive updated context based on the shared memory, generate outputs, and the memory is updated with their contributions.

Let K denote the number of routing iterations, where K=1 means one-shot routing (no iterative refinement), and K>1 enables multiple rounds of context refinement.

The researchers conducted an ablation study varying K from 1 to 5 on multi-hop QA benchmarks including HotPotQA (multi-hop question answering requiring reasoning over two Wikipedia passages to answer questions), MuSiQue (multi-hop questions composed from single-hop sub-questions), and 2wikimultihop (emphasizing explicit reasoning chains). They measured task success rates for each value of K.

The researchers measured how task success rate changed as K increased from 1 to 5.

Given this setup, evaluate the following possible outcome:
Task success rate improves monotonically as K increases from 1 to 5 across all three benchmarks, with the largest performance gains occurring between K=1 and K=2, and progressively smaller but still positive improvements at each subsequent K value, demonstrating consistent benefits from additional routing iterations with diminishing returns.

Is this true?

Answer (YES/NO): NO